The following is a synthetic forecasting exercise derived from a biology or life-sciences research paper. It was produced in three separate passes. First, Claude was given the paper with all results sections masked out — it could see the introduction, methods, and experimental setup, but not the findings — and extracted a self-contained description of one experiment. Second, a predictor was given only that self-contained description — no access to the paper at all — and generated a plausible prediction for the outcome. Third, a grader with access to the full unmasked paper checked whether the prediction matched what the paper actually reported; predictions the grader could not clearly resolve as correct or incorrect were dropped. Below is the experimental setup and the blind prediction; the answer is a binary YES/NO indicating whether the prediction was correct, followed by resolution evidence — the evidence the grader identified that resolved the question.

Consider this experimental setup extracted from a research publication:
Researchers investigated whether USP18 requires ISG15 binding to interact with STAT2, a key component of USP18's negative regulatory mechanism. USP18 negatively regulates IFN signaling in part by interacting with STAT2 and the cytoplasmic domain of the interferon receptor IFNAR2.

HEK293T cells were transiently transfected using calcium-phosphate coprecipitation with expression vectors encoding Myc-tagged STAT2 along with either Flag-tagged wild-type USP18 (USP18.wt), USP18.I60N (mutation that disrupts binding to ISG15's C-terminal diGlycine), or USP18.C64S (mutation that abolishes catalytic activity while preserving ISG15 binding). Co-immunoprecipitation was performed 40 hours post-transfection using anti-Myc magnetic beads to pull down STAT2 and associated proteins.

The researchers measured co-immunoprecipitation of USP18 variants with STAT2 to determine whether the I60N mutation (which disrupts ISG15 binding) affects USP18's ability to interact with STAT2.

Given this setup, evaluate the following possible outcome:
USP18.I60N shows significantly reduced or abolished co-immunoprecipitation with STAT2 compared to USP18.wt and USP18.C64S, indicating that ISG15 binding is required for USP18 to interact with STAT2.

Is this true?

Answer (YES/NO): NO